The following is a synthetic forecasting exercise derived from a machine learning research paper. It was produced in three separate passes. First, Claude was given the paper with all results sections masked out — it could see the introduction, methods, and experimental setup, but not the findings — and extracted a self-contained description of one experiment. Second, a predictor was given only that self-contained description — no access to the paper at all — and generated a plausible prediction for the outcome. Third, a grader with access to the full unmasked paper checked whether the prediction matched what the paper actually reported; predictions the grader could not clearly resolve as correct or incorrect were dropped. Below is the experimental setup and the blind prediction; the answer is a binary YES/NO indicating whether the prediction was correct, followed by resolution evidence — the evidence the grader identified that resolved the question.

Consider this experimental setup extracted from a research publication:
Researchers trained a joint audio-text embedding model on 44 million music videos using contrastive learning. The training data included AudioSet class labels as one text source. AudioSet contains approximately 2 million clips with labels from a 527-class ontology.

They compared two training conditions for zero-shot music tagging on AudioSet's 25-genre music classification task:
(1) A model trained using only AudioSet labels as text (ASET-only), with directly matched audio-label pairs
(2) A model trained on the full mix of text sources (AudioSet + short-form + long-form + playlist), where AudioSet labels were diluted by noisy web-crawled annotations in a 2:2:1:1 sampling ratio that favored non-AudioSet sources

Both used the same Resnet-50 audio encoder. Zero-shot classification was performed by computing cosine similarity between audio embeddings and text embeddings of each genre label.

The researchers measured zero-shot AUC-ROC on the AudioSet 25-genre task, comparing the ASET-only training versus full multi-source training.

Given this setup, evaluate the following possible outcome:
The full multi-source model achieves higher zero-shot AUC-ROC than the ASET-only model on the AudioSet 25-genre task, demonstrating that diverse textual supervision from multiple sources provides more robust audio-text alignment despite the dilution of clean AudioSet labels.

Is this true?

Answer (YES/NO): NO